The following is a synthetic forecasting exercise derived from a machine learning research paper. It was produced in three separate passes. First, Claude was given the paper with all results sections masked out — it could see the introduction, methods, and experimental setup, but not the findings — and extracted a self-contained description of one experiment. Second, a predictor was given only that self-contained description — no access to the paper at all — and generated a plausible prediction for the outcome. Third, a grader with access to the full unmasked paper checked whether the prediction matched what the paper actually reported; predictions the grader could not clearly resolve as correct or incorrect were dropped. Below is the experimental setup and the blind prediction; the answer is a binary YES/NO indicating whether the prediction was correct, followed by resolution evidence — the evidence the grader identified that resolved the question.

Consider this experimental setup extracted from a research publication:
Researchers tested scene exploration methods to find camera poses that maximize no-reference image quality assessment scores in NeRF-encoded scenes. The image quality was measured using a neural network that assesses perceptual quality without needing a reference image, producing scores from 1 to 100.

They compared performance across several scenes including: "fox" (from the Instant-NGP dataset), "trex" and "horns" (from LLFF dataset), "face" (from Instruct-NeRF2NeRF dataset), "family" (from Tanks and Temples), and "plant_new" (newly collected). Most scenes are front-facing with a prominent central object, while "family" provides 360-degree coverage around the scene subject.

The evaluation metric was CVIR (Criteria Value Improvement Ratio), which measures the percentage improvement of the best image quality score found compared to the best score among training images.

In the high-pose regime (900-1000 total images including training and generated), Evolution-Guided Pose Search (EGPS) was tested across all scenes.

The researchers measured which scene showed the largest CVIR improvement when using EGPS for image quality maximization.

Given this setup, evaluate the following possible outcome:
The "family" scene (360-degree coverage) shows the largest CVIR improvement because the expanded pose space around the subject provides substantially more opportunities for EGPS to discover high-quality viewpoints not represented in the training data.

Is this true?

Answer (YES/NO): NO